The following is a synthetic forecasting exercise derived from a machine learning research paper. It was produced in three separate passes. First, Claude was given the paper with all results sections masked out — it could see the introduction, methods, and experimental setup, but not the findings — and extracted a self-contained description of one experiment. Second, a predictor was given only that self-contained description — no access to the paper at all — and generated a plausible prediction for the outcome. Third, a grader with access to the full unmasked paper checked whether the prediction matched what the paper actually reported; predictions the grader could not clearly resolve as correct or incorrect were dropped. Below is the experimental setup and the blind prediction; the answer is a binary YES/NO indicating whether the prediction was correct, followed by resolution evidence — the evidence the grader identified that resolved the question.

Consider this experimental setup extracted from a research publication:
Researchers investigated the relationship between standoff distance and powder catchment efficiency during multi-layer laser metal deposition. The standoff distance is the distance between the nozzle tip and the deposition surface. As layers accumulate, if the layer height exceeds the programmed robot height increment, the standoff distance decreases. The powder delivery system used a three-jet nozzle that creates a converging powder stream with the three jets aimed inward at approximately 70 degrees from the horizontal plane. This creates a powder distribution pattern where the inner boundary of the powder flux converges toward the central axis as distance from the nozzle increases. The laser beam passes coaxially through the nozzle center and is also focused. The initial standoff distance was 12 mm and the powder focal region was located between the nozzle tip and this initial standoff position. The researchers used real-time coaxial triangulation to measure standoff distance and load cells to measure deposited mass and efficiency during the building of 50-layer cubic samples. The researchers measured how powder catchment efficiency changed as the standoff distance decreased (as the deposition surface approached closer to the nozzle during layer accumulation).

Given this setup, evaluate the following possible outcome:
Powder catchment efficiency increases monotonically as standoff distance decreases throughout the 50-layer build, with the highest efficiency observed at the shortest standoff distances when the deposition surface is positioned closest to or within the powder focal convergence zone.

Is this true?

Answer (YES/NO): NO